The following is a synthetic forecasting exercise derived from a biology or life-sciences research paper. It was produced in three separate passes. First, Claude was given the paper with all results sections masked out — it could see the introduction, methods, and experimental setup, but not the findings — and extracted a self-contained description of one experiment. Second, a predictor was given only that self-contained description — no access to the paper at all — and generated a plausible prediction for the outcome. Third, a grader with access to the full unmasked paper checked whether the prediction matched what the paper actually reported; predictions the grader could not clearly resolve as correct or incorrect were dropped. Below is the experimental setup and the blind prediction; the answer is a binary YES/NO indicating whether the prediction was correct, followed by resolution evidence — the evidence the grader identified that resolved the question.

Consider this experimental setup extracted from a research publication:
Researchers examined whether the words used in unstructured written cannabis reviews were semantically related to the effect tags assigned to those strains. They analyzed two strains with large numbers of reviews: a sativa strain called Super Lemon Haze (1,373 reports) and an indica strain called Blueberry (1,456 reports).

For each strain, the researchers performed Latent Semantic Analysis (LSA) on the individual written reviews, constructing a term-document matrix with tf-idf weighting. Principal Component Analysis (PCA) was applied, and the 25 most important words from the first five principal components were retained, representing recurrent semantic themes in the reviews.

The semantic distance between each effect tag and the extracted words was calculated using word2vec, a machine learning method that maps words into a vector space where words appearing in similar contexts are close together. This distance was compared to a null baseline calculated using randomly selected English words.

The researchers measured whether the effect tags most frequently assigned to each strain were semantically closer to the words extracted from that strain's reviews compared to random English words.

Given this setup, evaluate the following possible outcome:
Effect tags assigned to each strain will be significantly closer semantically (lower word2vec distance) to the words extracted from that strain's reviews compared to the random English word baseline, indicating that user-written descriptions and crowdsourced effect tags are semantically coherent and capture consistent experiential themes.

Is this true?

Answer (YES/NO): YES